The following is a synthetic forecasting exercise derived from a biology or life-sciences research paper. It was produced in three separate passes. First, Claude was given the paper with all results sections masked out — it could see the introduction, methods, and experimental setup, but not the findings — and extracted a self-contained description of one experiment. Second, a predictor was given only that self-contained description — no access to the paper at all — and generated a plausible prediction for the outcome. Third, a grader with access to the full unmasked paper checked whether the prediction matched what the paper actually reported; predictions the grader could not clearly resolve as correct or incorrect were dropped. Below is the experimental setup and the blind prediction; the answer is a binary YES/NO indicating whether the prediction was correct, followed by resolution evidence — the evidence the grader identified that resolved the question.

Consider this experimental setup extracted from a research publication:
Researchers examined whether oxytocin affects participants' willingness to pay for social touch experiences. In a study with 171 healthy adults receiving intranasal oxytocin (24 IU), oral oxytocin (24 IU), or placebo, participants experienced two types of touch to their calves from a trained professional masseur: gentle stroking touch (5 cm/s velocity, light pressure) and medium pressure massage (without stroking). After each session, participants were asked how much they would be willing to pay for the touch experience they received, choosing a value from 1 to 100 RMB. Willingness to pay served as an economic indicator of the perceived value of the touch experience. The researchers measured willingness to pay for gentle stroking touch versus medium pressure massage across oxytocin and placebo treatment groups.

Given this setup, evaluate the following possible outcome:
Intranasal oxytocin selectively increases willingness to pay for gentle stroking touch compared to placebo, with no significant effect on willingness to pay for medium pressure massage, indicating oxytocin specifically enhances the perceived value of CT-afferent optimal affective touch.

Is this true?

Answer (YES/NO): NO